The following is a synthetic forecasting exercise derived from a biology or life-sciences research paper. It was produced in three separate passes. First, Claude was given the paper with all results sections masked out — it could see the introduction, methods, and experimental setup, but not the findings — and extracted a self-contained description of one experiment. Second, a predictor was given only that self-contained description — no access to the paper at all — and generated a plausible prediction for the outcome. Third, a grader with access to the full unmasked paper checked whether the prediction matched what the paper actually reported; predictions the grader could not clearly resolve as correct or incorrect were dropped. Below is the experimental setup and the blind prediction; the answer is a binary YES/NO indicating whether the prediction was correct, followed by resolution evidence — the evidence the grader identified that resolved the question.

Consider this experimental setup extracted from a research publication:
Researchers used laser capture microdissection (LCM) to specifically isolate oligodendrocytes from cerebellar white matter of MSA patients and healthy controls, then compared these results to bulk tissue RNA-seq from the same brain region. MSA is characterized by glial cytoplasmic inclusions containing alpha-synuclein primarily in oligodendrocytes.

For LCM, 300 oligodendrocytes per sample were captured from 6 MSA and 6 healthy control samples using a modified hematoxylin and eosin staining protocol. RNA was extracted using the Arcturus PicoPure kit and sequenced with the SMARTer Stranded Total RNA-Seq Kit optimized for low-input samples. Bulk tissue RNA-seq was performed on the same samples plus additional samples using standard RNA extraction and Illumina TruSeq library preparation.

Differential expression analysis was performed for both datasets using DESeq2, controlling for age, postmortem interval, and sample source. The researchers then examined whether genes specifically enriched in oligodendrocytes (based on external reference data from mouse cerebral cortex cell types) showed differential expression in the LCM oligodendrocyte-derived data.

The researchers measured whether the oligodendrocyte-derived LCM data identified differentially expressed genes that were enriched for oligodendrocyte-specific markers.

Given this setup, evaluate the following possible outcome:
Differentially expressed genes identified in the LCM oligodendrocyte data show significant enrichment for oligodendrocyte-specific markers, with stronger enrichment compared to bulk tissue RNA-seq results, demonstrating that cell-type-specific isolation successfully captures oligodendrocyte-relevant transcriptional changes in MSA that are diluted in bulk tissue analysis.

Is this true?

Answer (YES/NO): NO